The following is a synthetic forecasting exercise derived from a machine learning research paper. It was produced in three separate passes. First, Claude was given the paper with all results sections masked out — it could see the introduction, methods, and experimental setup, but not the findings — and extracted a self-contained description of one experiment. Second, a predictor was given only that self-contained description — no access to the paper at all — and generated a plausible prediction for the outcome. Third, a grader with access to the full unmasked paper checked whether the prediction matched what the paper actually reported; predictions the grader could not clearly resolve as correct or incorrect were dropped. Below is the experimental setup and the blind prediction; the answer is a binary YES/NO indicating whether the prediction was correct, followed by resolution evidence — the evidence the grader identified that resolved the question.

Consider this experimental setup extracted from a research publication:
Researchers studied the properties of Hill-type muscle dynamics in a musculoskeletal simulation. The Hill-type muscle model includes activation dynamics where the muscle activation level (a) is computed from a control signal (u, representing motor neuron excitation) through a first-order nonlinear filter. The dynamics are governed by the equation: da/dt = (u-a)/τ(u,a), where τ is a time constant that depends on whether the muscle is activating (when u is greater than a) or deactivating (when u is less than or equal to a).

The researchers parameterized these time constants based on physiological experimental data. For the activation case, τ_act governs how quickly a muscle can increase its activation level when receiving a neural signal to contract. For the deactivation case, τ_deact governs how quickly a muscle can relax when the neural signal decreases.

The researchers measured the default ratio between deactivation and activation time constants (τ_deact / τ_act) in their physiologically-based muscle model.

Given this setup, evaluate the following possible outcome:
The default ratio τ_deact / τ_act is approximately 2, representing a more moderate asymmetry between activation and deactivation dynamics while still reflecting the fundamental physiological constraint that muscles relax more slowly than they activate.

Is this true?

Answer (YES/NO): NO